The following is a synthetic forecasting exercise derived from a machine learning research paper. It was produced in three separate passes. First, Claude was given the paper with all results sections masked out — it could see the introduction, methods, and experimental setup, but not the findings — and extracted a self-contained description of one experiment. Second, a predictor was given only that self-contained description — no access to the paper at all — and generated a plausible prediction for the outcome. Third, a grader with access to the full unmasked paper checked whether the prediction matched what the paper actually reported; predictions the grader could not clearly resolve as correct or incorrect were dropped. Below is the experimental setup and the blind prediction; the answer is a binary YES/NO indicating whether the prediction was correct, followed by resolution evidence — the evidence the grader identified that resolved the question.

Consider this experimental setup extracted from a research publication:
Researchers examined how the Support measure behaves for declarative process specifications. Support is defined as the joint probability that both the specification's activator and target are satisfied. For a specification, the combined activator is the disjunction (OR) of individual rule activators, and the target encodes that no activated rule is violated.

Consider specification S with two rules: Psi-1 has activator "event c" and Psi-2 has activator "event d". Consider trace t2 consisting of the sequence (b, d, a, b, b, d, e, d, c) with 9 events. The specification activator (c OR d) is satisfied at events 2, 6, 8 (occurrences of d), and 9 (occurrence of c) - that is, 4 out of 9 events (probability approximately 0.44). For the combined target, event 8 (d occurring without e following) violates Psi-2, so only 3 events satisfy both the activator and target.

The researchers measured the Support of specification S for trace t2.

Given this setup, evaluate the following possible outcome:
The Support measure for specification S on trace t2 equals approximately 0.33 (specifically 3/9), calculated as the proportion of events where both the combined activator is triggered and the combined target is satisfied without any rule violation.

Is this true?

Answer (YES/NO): YES